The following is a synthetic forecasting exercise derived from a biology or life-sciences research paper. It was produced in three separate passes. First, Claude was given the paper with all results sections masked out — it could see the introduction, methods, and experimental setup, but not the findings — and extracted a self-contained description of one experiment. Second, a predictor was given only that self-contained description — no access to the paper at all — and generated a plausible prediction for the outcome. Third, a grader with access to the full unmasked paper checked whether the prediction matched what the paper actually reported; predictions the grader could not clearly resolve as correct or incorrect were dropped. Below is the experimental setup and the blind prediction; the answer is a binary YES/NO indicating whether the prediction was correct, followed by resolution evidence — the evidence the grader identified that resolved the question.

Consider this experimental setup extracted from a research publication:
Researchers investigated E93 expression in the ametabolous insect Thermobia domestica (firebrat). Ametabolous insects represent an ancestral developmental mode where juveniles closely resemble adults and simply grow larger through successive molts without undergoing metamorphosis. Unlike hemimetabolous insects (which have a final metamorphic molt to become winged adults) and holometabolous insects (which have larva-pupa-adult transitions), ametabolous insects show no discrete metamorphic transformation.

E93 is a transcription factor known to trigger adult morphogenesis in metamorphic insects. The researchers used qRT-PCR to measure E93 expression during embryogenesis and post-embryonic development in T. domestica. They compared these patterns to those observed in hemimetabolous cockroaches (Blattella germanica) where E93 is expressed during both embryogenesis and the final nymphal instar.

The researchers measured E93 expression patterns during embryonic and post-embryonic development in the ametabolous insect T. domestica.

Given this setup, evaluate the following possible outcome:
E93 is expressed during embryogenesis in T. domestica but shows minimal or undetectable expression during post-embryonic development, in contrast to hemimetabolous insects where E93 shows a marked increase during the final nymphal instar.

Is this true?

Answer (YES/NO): NO